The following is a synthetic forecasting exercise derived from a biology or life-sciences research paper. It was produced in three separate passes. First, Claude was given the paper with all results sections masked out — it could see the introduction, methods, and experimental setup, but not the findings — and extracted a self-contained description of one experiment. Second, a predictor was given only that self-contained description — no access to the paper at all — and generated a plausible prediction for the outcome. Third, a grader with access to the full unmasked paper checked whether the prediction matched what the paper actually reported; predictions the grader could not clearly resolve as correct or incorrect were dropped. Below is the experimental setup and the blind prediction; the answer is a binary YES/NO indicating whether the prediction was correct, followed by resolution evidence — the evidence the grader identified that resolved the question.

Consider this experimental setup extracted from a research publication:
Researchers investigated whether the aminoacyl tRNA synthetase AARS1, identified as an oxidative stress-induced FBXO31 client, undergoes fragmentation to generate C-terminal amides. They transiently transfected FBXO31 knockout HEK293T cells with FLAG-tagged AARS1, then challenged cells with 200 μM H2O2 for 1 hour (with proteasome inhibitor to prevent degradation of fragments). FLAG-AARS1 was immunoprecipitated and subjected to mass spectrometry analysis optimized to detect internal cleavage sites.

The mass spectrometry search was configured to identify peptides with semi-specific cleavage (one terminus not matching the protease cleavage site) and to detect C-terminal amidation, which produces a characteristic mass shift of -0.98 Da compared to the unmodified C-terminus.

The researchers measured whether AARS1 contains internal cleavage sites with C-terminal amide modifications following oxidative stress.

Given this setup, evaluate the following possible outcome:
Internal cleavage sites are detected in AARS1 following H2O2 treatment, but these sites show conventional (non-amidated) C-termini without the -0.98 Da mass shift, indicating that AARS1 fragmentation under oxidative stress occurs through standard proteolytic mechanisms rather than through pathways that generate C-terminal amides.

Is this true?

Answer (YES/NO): NO